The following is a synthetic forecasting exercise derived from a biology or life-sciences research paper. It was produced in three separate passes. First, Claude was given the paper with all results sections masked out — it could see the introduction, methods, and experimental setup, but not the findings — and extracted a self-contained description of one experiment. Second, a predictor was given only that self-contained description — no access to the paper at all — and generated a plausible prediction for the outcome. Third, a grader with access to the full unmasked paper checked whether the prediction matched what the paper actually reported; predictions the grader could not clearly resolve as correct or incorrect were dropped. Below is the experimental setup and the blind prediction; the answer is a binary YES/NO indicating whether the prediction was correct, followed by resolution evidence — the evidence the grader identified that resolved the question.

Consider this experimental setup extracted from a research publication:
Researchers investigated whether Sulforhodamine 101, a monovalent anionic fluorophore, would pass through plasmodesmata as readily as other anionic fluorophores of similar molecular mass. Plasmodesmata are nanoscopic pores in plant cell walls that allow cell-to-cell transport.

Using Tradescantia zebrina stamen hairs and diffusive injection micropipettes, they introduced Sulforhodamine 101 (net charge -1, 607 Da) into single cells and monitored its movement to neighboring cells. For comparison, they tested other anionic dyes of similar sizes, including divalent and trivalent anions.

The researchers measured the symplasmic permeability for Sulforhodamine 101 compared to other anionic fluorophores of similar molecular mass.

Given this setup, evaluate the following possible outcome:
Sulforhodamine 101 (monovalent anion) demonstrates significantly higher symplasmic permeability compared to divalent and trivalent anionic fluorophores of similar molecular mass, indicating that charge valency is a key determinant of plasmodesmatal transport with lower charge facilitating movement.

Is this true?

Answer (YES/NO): NO